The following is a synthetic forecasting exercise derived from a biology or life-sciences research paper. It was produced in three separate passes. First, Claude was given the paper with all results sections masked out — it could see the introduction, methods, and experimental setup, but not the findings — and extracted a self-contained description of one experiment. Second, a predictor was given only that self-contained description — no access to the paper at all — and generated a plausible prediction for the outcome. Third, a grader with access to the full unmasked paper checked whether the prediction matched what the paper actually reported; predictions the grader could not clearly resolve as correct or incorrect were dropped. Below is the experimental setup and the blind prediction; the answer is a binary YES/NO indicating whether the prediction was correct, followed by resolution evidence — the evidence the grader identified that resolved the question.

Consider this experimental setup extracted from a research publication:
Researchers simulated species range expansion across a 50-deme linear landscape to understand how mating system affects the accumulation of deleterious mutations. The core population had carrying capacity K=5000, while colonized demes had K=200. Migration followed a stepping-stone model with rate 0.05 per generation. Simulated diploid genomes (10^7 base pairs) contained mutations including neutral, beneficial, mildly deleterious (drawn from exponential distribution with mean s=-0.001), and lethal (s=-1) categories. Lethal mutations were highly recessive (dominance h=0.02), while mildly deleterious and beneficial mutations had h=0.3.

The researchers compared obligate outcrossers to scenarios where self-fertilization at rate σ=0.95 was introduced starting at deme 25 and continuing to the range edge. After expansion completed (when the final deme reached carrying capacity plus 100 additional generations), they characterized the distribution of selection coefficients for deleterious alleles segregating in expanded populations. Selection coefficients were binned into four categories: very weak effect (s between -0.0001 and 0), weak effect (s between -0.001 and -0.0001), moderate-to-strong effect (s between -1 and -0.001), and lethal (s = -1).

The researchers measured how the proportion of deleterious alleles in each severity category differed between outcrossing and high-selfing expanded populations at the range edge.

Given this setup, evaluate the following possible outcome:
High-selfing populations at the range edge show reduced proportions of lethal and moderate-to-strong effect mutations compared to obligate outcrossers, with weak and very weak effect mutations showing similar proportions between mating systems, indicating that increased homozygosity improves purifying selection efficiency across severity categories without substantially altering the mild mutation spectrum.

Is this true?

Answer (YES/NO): NO